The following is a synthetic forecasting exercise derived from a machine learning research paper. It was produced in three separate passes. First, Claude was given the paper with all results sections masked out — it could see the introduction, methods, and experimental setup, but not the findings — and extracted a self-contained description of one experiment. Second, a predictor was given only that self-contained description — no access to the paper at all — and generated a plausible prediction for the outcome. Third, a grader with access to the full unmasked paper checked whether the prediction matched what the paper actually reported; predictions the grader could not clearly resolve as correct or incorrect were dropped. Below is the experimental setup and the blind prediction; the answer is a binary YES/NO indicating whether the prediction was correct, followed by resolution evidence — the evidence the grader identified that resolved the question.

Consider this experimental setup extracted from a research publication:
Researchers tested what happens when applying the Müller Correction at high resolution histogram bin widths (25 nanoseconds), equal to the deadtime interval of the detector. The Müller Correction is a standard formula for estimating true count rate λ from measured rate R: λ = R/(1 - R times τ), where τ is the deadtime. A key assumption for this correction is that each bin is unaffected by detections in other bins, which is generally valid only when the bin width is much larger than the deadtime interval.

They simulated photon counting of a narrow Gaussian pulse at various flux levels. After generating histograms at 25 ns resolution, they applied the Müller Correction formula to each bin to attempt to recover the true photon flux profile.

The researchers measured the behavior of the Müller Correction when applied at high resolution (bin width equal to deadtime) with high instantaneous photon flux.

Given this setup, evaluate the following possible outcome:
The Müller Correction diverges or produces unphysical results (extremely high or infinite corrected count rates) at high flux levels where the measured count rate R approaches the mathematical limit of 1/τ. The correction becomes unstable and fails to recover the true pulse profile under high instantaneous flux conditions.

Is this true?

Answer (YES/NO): NO